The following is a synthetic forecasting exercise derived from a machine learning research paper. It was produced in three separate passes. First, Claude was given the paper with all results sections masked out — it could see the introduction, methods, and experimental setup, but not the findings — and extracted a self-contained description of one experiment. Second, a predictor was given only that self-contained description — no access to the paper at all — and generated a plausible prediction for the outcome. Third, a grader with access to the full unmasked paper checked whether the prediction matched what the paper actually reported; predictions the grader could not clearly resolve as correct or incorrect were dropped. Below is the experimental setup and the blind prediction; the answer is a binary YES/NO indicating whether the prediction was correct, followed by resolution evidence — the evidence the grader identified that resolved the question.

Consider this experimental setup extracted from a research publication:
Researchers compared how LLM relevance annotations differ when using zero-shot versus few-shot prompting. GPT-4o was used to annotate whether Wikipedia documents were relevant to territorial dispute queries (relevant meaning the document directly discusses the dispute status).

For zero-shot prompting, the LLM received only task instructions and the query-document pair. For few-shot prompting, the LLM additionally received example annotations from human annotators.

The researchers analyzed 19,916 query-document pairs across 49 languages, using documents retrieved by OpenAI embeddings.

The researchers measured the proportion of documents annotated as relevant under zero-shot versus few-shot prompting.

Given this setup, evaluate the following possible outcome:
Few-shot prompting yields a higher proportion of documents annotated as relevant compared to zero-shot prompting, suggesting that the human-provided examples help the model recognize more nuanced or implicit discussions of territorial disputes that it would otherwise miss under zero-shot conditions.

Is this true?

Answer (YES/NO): NO